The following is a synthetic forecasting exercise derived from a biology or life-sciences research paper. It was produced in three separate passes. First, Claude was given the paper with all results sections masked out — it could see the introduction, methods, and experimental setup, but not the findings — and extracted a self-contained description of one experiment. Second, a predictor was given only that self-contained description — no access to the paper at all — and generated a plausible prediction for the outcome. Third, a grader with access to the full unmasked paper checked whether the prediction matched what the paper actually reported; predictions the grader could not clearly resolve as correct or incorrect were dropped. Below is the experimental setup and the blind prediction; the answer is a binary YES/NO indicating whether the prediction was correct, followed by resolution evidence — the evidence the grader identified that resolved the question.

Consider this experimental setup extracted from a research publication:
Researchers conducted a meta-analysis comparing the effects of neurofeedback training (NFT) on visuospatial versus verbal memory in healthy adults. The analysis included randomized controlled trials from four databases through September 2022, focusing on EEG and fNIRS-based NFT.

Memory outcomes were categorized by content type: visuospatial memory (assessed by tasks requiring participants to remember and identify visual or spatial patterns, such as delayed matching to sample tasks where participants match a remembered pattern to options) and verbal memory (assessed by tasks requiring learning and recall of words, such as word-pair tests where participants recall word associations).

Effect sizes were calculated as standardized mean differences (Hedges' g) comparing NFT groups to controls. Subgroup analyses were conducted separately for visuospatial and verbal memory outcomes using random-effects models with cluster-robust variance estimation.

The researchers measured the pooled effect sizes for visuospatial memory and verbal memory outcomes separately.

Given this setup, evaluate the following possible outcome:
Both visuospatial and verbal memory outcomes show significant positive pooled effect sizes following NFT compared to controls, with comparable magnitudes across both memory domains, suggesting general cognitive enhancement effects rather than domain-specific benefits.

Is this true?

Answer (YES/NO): NO